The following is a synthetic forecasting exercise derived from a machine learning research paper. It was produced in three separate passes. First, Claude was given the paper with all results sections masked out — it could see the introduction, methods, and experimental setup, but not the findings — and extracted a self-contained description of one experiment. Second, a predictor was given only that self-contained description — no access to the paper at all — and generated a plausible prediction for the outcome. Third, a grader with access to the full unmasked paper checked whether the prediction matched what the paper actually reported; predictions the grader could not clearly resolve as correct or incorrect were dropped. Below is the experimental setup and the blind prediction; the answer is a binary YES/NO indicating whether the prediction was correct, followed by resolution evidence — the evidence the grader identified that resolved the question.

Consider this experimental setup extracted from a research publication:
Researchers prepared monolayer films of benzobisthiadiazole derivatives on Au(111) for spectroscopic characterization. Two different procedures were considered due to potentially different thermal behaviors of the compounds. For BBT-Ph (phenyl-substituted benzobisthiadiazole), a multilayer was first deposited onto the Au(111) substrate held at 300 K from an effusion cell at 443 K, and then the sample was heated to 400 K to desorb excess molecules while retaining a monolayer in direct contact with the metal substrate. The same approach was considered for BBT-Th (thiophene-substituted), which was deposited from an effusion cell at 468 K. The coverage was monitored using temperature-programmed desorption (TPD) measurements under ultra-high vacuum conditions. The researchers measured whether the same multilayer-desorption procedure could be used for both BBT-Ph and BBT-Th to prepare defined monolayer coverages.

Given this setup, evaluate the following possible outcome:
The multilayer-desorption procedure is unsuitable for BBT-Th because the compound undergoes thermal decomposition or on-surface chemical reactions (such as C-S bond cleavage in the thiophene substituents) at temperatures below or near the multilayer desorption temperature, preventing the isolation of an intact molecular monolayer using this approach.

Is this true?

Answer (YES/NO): YES